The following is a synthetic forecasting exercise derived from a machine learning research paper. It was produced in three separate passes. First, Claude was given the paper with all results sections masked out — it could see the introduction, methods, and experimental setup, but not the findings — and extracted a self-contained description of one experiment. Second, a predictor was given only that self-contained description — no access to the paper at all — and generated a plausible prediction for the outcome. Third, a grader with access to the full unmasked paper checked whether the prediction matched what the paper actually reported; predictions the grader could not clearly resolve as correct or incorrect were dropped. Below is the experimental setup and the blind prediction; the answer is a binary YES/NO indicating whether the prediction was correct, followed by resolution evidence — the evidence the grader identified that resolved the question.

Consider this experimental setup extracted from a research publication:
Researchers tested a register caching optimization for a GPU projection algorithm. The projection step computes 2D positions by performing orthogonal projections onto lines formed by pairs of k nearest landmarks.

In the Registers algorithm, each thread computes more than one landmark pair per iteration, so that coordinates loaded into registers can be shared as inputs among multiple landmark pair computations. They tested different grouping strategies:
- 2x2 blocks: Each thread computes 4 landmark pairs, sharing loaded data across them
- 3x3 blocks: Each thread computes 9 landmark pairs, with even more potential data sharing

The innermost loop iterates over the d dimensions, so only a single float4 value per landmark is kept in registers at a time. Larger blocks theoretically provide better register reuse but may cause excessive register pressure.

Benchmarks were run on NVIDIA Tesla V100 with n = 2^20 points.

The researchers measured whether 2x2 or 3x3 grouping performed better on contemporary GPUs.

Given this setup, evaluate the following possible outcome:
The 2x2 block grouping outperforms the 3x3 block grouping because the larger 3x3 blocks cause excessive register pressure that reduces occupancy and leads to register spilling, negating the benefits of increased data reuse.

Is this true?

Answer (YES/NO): YES